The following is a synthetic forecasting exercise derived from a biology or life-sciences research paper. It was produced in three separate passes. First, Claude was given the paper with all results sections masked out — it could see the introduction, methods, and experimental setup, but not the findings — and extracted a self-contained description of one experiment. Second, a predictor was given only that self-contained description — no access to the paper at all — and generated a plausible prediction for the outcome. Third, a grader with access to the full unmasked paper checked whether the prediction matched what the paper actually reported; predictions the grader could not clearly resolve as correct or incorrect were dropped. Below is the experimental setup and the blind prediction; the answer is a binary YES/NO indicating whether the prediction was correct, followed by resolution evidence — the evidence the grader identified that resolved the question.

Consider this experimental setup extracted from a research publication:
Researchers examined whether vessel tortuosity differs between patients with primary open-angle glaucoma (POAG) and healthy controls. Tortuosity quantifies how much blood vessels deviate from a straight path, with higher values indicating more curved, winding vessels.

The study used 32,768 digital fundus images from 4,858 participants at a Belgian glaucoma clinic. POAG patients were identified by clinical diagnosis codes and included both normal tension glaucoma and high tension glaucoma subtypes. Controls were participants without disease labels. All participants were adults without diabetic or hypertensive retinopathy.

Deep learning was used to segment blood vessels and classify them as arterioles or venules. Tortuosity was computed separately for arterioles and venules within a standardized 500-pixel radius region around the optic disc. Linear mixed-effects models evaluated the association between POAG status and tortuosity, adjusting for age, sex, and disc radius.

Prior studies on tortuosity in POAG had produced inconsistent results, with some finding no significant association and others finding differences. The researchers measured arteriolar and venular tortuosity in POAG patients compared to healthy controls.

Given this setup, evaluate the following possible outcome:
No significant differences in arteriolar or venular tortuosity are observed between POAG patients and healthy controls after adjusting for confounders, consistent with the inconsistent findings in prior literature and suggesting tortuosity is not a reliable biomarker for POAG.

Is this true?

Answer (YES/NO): NO